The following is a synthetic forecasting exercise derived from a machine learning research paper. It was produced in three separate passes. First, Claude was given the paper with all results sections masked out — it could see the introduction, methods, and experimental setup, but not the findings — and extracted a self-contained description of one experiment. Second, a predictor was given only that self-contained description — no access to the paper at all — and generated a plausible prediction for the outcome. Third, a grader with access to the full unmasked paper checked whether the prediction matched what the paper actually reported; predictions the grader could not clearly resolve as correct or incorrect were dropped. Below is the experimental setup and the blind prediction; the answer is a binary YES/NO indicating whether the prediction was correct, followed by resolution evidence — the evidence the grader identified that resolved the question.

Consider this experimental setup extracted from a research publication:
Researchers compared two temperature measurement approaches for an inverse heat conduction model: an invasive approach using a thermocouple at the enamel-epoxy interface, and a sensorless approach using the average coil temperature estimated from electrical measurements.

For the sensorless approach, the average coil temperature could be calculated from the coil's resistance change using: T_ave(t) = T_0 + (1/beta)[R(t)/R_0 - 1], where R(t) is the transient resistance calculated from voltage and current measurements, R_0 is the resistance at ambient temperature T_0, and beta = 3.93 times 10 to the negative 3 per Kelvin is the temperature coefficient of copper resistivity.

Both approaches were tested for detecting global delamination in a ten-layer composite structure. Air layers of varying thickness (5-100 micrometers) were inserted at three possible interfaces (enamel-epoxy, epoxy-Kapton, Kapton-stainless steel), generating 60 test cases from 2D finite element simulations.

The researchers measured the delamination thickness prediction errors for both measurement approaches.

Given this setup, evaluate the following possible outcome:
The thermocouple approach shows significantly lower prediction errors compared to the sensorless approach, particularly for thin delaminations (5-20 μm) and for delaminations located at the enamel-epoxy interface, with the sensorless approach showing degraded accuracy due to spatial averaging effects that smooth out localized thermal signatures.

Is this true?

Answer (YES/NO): NO